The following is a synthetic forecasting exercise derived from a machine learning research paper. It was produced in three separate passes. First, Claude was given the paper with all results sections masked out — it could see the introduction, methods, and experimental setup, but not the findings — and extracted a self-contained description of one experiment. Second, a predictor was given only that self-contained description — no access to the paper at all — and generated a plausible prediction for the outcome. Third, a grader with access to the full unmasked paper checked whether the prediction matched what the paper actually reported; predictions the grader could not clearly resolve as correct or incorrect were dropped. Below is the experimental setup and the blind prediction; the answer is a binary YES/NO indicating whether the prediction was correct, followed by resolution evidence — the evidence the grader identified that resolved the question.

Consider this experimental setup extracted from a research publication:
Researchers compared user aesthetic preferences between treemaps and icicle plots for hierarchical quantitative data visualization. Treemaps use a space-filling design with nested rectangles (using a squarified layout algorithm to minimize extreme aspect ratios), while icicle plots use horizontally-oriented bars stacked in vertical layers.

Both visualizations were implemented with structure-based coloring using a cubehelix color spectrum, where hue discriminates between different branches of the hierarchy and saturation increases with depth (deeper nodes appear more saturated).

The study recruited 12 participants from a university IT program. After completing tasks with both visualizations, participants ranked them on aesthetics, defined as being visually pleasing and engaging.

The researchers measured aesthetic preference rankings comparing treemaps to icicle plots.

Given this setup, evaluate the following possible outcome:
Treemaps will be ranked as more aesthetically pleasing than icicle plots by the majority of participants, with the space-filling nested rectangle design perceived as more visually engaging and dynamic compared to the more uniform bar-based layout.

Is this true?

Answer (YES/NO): NO